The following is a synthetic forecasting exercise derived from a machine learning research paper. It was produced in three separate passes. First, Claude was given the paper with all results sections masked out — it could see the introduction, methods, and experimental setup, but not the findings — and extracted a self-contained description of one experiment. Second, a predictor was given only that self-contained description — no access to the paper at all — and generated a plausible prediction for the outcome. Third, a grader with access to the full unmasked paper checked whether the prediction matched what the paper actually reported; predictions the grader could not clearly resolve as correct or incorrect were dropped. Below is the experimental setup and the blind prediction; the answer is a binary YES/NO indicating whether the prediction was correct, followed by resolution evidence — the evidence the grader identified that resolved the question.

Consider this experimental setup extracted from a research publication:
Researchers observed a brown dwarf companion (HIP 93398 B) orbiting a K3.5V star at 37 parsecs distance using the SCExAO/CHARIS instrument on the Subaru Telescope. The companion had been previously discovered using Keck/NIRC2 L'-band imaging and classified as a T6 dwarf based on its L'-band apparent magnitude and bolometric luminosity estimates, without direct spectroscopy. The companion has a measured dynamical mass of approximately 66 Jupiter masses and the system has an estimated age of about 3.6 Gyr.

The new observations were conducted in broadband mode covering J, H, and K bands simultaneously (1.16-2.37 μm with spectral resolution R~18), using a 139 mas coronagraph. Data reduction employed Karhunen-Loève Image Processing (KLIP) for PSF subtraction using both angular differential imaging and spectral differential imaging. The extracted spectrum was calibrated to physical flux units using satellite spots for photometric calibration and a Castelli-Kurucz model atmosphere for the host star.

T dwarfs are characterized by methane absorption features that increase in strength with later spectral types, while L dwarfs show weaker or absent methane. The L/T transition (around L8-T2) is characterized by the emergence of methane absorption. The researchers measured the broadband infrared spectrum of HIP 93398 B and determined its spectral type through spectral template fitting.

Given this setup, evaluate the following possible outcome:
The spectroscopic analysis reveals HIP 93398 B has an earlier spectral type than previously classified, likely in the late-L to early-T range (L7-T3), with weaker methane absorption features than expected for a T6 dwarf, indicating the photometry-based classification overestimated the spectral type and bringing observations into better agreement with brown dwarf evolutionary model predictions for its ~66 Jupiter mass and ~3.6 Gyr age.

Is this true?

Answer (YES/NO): YES